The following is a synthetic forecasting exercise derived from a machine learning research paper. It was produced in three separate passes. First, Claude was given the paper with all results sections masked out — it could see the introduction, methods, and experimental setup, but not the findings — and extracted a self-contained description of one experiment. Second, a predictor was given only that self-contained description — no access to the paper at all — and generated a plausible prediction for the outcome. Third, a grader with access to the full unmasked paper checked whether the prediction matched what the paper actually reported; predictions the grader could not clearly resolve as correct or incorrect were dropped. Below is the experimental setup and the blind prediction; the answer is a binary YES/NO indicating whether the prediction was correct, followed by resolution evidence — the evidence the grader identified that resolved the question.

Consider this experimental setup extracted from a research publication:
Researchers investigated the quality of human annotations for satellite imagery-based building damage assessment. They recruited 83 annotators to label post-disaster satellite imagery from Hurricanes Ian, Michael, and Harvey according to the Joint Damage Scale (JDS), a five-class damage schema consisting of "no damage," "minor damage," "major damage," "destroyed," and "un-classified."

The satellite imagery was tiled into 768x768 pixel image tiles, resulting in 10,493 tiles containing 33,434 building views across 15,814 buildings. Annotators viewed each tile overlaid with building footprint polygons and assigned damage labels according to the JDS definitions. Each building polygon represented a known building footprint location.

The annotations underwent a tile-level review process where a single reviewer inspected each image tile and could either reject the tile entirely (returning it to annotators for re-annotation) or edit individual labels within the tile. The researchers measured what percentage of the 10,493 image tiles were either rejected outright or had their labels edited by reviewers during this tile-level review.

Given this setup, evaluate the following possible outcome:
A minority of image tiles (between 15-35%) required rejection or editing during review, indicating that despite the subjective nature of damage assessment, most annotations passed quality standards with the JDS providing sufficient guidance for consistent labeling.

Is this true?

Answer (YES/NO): NO